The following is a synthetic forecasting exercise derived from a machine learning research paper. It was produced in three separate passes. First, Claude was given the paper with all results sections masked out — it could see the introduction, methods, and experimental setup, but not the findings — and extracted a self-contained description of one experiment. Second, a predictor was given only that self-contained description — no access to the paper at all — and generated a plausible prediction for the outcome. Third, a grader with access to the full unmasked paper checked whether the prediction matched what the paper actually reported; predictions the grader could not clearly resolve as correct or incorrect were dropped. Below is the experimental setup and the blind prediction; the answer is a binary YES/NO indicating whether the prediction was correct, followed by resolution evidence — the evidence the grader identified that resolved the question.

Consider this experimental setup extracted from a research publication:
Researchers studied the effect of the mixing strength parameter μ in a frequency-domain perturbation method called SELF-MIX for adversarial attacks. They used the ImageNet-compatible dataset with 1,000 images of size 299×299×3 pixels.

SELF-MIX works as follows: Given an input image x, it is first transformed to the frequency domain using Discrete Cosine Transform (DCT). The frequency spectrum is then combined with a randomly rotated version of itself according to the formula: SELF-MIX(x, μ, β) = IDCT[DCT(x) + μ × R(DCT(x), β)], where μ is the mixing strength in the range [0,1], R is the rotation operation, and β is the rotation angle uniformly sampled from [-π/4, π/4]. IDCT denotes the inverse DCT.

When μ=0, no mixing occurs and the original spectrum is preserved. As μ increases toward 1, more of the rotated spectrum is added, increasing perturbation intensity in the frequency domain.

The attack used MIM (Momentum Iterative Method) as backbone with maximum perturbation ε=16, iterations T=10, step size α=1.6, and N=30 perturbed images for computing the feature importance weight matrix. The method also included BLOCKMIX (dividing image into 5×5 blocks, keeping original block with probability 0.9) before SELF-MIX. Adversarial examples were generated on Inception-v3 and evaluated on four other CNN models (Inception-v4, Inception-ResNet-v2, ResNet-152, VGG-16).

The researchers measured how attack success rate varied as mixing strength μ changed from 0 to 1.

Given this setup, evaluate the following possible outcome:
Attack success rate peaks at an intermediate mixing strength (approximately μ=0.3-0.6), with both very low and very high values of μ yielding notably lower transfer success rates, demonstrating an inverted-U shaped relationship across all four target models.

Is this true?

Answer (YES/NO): NO